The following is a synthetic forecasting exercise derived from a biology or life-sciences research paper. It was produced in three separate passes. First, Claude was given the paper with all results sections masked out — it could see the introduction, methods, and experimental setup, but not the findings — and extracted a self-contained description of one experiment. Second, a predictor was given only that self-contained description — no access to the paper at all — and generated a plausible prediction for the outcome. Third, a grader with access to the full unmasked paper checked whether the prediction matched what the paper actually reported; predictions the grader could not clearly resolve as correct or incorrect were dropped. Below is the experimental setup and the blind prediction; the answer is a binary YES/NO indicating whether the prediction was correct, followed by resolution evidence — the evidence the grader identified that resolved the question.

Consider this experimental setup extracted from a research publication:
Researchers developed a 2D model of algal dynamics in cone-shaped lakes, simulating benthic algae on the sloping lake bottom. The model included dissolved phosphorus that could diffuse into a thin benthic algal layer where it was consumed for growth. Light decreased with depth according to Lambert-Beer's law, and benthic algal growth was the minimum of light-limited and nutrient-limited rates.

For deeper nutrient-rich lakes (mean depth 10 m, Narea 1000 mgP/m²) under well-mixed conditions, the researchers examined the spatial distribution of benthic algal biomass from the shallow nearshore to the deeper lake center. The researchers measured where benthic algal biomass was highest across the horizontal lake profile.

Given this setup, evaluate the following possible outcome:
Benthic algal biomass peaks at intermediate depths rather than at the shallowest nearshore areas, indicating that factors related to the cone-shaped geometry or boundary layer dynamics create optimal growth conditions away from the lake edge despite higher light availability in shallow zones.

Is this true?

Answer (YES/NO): NO